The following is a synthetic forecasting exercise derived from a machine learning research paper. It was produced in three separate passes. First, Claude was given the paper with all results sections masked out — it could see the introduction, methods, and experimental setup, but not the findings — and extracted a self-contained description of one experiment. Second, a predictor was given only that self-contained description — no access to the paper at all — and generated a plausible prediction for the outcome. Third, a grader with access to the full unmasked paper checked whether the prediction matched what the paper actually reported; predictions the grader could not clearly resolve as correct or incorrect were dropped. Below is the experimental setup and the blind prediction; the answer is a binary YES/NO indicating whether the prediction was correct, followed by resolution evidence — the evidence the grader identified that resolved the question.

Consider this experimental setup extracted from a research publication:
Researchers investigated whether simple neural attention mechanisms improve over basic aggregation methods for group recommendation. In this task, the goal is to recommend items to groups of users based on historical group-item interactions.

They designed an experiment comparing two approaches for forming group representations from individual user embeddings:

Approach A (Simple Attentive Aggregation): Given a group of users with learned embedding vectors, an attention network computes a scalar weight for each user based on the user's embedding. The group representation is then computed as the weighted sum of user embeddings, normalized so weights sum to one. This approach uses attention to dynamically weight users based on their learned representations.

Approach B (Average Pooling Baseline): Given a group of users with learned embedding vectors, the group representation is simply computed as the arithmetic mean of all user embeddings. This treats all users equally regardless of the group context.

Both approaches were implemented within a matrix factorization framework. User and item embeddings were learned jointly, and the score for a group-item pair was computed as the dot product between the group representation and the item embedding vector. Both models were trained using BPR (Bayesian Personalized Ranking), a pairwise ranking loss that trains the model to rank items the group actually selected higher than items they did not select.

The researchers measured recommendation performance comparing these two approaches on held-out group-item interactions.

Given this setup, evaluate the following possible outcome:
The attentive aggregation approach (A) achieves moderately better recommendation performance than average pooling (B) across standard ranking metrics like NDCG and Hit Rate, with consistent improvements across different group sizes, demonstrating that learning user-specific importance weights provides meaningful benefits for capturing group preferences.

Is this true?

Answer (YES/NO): NO